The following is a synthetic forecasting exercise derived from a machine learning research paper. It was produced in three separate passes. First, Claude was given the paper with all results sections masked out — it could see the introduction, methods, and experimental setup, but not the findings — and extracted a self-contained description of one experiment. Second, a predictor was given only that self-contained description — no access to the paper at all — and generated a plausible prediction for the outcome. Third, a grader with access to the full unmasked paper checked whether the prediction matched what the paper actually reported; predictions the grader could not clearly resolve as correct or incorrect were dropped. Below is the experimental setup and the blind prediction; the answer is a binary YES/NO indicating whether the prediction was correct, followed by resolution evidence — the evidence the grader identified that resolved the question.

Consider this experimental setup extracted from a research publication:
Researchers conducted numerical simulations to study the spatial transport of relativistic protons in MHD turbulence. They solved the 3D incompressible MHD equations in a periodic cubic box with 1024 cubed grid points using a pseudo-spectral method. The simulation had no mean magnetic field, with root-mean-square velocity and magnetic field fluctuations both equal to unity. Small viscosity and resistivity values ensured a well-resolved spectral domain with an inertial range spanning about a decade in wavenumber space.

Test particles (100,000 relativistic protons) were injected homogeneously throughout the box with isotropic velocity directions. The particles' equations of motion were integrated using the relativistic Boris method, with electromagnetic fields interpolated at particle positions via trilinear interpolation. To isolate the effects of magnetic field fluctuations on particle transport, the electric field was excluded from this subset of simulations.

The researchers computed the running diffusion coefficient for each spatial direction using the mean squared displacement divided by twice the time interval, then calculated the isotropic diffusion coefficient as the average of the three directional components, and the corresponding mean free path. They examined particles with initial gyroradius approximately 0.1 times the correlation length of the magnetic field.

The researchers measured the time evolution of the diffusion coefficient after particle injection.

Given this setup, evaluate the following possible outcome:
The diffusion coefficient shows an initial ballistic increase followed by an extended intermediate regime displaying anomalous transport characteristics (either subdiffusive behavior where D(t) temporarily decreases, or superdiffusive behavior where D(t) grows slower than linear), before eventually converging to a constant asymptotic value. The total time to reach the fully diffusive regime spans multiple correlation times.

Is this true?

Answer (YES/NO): NO